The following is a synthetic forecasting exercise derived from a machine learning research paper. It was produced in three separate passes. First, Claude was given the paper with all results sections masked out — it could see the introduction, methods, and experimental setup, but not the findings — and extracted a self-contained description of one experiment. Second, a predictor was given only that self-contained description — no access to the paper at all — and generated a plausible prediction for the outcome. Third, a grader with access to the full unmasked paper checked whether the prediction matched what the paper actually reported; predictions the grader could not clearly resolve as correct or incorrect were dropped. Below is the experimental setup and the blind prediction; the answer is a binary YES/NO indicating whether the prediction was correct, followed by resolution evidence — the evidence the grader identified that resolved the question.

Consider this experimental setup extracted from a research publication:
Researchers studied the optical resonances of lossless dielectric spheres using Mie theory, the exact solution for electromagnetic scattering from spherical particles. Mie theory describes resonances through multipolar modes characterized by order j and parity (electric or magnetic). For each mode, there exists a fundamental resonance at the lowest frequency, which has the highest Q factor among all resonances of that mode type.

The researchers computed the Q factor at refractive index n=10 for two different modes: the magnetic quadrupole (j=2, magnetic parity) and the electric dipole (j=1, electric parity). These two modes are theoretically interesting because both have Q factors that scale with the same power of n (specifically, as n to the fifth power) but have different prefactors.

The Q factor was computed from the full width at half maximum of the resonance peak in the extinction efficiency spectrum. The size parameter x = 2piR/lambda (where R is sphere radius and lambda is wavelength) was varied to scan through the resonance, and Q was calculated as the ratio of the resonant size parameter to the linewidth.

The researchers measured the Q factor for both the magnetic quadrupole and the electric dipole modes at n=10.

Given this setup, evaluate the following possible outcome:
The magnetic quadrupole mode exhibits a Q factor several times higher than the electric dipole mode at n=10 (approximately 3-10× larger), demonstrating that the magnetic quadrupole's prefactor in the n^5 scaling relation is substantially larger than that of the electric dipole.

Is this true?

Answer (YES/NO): YES